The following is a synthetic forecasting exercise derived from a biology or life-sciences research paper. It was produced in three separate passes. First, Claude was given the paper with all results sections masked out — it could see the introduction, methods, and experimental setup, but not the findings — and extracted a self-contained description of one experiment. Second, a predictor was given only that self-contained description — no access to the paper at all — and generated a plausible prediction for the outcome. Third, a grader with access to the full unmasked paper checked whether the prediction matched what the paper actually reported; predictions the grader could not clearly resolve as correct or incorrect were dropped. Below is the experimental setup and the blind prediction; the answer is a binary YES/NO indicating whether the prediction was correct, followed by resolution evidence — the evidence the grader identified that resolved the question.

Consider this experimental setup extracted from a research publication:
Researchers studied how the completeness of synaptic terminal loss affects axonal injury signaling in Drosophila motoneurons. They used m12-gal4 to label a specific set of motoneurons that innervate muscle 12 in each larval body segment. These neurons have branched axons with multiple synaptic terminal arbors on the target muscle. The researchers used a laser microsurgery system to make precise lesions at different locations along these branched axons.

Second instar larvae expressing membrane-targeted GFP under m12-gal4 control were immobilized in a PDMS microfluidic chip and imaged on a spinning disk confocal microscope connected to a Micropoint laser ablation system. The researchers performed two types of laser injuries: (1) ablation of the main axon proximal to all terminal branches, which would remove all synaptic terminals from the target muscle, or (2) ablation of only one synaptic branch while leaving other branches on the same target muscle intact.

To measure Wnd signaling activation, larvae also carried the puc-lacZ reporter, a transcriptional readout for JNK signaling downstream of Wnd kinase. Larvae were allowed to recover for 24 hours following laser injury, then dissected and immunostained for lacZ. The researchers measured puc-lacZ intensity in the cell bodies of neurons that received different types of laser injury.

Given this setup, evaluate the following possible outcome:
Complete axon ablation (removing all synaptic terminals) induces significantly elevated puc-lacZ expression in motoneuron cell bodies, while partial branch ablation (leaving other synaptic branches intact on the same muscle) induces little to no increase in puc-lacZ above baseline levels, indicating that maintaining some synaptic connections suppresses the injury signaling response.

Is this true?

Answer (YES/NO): YES